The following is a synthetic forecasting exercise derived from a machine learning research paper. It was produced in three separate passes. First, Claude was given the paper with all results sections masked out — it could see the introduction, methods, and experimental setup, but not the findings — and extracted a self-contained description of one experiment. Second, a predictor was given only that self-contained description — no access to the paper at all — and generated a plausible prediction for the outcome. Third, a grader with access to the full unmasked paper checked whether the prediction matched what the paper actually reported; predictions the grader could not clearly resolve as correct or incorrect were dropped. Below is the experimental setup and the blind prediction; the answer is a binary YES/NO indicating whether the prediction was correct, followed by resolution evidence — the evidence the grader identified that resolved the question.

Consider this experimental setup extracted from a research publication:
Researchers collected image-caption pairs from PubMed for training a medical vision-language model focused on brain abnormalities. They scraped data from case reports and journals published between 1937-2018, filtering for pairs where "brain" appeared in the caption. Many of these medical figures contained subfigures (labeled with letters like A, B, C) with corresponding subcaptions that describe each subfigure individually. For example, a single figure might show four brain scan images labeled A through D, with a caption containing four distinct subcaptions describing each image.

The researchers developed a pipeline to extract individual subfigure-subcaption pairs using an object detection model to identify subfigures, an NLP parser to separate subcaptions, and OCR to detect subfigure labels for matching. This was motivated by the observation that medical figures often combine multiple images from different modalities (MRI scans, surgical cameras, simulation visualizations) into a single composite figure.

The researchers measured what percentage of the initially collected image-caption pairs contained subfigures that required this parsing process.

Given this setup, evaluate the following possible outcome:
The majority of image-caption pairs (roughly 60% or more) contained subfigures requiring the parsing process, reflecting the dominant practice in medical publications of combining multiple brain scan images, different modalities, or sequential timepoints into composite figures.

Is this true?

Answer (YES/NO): NO